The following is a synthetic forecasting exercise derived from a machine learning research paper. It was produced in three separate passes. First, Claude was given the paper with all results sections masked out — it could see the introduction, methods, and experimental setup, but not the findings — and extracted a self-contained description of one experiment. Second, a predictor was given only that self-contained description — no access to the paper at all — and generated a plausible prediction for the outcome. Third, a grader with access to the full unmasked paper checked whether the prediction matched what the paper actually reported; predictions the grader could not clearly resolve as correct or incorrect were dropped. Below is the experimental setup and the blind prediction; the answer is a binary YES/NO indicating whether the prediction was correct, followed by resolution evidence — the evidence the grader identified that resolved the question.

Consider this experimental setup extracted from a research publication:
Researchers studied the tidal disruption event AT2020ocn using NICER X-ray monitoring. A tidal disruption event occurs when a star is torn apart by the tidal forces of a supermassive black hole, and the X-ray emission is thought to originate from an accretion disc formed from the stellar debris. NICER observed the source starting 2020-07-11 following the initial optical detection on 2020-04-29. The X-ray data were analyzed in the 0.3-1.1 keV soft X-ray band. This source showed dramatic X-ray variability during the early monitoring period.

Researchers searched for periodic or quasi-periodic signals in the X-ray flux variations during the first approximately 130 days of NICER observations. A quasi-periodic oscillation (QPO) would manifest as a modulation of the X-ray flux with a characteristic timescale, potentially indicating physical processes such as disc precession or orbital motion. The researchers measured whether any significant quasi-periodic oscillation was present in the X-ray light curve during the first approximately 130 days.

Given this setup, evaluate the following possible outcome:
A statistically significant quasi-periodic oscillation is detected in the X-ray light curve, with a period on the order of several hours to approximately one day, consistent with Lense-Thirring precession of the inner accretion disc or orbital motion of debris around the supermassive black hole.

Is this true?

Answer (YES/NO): NO